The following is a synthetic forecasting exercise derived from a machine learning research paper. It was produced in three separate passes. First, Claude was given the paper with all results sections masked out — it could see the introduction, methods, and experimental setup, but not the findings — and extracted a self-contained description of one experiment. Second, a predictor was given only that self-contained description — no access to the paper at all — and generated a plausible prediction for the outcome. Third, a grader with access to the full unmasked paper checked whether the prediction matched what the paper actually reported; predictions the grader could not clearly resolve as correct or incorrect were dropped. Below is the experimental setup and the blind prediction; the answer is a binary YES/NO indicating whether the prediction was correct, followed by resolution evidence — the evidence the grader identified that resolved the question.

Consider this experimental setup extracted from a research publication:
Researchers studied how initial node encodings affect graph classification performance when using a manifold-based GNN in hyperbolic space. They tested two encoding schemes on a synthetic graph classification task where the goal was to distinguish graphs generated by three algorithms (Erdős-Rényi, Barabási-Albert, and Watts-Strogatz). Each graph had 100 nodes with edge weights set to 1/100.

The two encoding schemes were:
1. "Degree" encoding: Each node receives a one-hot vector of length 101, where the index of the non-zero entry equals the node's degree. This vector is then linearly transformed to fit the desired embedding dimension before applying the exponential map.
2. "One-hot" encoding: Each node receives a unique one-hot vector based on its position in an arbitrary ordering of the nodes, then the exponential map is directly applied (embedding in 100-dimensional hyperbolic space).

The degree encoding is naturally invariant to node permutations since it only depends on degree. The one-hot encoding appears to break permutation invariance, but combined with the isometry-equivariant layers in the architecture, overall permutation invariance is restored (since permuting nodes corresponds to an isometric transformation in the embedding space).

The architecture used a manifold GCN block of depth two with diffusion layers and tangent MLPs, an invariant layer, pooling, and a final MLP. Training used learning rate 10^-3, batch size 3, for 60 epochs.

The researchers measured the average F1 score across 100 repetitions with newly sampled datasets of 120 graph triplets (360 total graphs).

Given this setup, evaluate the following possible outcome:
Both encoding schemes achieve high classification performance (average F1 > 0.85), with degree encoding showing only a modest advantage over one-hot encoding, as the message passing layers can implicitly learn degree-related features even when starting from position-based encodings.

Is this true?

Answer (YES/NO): NO